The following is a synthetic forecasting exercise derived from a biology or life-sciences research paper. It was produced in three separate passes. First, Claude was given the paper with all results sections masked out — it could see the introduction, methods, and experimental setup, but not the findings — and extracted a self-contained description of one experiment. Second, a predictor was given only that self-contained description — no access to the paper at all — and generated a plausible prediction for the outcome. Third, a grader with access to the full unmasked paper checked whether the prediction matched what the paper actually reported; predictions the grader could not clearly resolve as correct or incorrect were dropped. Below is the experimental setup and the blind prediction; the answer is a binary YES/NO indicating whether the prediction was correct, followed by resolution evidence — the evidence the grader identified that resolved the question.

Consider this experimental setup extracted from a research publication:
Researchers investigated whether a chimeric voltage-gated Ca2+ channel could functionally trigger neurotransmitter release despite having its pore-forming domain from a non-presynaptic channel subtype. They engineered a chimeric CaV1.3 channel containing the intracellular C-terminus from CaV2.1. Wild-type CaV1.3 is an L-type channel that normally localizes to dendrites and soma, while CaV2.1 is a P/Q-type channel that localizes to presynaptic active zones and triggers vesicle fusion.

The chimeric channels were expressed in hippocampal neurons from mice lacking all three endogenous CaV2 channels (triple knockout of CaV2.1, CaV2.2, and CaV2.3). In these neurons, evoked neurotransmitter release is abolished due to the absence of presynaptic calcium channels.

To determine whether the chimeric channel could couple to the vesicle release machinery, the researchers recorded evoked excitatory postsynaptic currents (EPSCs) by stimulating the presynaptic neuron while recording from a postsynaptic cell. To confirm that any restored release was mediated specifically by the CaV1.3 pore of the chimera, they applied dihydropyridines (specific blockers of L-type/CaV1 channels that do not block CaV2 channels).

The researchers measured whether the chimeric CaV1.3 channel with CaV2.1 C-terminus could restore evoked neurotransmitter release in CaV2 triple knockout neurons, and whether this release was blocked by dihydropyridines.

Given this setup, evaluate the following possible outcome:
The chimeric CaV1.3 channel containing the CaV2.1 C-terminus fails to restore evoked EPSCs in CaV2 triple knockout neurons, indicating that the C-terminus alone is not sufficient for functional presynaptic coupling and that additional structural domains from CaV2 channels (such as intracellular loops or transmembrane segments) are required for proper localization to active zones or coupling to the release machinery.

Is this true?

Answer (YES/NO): NO